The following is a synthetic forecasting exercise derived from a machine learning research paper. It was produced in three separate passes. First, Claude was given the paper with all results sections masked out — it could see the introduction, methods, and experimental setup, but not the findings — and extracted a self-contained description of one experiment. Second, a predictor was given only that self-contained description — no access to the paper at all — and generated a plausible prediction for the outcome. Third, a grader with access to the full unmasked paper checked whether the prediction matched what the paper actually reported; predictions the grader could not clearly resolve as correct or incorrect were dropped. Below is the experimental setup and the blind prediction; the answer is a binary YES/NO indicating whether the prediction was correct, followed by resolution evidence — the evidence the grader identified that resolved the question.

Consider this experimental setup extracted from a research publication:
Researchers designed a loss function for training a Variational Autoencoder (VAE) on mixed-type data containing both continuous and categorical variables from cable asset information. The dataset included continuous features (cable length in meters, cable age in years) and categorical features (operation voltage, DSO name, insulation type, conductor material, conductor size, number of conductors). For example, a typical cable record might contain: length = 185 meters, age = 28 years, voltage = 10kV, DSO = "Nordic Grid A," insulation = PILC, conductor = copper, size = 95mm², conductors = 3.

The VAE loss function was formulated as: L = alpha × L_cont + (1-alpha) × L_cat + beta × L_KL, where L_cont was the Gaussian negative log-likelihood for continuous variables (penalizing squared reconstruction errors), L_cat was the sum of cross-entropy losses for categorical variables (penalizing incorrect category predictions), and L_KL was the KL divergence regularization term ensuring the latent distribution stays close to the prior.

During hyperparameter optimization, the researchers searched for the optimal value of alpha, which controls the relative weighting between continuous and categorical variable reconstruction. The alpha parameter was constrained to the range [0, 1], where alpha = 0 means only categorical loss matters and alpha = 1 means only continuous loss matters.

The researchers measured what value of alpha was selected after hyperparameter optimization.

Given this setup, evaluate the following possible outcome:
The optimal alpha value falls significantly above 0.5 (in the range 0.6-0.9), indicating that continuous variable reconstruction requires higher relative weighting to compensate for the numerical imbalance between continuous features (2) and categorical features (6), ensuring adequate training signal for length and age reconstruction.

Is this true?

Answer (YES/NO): NO